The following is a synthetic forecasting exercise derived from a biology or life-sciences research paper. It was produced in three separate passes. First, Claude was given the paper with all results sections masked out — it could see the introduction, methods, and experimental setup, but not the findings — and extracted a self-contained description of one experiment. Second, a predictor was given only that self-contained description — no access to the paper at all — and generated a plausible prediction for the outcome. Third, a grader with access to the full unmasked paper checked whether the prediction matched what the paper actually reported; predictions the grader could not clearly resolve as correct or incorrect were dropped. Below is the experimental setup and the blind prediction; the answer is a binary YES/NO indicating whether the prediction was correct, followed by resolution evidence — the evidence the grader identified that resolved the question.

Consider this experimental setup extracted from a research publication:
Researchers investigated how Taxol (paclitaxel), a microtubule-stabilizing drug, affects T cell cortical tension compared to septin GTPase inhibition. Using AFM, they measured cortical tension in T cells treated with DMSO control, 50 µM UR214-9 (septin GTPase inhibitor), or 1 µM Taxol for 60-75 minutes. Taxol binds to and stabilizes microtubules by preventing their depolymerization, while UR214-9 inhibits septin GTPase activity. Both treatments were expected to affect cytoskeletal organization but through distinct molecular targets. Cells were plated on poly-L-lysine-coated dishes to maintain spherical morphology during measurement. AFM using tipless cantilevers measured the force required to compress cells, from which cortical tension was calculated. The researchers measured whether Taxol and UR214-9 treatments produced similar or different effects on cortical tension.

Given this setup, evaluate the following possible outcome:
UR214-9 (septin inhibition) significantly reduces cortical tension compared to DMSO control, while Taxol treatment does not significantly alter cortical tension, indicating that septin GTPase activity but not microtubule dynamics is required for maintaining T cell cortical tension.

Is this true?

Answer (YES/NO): NO